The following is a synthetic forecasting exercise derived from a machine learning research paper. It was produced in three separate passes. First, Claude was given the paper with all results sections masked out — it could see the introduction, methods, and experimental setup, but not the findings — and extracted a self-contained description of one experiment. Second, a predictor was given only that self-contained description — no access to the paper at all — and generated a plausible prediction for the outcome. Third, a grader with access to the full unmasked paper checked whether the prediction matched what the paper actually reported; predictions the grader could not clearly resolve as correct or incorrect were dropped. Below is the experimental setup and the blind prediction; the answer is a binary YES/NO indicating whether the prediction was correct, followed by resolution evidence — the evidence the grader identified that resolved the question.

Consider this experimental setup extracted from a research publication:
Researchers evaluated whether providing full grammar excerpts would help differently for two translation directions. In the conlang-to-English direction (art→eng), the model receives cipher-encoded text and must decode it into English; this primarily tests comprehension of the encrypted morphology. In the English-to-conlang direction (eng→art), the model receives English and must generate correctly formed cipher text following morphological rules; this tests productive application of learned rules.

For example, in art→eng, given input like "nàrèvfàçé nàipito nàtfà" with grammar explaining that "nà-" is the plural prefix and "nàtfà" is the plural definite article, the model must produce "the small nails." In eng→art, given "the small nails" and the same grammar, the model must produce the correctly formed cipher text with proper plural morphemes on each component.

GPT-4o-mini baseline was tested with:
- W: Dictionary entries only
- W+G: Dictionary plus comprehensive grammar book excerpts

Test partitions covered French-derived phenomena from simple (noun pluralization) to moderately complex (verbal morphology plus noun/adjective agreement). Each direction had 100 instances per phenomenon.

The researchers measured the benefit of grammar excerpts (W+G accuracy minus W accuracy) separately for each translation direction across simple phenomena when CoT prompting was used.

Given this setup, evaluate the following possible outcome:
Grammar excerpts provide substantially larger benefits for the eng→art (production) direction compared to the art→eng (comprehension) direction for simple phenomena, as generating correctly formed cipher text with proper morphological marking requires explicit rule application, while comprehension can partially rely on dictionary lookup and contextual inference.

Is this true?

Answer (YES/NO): NO